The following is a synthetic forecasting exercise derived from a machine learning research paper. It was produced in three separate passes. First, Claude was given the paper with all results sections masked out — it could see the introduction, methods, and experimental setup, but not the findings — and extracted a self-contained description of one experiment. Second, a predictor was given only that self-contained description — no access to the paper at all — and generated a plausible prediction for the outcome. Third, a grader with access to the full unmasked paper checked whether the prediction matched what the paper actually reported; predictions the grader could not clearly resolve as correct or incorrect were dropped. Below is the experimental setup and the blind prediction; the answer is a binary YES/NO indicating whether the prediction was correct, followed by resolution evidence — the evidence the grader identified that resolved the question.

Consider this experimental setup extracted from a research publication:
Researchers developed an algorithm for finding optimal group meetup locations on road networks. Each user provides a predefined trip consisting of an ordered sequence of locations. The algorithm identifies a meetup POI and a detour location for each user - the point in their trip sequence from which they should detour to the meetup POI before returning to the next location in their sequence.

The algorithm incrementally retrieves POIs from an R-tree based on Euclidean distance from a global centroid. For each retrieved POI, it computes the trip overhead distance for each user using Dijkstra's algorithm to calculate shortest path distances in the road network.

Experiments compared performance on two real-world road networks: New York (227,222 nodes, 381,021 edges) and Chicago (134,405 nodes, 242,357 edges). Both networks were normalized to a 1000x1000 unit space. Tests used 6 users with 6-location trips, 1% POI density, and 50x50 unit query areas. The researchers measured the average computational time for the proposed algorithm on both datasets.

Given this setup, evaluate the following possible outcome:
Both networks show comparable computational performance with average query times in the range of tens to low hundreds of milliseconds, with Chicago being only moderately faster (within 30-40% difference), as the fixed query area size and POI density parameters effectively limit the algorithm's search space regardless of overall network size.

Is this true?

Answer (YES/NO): NO